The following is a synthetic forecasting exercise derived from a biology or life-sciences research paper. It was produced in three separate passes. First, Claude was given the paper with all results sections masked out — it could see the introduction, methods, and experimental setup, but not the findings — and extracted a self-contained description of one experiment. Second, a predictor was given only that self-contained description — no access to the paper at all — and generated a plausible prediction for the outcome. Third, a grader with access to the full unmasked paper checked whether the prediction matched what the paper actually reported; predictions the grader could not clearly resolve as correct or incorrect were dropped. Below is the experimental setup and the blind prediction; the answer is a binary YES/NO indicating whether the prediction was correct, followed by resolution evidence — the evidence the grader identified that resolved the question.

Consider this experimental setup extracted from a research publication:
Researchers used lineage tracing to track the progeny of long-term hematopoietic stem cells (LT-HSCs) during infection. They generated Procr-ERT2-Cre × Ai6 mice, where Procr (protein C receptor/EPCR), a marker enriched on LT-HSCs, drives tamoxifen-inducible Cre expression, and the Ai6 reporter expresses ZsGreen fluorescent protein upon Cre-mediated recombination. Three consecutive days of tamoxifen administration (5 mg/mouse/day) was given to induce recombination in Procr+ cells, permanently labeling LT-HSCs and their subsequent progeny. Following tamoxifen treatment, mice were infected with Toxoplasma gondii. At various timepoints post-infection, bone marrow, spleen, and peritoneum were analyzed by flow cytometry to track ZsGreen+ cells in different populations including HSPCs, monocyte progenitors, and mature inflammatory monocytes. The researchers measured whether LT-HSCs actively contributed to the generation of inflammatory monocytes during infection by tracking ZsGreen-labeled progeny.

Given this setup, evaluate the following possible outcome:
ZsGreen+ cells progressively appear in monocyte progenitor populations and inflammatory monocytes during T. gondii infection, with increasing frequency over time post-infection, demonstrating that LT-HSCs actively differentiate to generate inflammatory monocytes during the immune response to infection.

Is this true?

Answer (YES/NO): YES